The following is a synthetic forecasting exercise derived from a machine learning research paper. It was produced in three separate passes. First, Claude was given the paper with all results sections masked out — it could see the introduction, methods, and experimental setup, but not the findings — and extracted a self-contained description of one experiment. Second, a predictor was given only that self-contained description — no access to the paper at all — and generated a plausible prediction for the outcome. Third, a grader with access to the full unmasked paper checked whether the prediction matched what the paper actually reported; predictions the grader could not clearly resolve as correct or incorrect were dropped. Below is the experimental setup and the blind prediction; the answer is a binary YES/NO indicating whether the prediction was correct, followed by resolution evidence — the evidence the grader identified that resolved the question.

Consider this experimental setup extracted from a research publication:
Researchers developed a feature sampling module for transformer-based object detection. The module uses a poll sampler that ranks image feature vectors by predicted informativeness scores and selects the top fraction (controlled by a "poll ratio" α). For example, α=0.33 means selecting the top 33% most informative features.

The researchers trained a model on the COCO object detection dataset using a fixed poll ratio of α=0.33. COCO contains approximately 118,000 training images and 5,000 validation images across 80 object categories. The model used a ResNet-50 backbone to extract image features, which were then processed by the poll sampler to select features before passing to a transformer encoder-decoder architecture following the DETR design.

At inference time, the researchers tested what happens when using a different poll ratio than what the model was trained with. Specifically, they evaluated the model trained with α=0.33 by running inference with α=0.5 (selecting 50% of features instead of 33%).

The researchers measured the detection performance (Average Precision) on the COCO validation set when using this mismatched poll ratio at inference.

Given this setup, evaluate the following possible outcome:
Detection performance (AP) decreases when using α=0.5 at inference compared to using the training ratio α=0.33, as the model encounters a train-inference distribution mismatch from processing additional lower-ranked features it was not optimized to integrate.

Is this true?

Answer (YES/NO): YES